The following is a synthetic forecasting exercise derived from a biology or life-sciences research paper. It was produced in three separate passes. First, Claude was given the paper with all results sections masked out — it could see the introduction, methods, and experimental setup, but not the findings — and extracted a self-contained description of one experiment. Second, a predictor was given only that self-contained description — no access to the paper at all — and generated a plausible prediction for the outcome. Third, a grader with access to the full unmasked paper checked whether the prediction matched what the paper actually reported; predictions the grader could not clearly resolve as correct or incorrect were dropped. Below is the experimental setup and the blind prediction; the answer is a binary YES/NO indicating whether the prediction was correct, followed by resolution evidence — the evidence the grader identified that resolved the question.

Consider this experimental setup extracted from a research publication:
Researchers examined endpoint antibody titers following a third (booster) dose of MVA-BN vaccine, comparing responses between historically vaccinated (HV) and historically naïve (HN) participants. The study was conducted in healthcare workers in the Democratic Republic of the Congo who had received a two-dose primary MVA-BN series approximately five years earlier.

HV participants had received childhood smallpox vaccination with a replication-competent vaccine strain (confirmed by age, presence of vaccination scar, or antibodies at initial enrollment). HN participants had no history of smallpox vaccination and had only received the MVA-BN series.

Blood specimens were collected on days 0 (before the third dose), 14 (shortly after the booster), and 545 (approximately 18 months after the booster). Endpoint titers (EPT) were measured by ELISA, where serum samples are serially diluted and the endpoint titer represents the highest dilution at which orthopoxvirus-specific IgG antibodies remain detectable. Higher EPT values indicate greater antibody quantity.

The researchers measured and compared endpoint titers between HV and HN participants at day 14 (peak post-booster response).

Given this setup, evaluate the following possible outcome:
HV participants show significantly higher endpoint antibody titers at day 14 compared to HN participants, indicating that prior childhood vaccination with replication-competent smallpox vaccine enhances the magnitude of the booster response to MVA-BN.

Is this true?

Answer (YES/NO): NO